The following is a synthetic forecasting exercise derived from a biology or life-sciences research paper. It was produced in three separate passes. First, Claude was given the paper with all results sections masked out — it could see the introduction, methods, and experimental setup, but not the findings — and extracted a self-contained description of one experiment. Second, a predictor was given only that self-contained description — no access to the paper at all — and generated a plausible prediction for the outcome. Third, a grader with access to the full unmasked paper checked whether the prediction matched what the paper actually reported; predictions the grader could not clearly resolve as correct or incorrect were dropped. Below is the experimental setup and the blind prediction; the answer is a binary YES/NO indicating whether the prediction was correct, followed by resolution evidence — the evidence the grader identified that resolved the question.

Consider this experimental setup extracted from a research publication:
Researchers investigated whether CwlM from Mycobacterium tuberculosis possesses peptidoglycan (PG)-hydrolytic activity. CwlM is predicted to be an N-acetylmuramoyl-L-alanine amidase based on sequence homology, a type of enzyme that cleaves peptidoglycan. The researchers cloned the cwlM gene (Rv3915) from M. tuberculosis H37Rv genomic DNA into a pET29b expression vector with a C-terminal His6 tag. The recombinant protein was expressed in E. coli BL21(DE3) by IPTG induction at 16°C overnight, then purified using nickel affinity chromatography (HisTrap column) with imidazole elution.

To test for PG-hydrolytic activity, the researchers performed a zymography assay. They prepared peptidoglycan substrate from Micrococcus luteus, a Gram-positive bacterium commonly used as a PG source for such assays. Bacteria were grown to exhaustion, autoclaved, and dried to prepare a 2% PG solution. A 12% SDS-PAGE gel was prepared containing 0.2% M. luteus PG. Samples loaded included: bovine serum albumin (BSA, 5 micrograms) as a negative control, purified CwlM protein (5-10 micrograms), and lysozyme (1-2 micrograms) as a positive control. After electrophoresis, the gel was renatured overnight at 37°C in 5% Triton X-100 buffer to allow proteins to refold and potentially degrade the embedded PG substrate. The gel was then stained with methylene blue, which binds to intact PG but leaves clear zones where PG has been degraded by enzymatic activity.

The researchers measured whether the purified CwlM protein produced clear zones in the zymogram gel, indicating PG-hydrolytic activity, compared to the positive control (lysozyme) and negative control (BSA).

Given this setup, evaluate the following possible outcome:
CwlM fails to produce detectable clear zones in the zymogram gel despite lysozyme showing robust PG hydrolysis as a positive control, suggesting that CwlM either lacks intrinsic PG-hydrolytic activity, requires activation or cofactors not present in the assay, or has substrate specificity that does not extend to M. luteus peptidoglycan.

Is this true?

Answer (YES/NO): YES